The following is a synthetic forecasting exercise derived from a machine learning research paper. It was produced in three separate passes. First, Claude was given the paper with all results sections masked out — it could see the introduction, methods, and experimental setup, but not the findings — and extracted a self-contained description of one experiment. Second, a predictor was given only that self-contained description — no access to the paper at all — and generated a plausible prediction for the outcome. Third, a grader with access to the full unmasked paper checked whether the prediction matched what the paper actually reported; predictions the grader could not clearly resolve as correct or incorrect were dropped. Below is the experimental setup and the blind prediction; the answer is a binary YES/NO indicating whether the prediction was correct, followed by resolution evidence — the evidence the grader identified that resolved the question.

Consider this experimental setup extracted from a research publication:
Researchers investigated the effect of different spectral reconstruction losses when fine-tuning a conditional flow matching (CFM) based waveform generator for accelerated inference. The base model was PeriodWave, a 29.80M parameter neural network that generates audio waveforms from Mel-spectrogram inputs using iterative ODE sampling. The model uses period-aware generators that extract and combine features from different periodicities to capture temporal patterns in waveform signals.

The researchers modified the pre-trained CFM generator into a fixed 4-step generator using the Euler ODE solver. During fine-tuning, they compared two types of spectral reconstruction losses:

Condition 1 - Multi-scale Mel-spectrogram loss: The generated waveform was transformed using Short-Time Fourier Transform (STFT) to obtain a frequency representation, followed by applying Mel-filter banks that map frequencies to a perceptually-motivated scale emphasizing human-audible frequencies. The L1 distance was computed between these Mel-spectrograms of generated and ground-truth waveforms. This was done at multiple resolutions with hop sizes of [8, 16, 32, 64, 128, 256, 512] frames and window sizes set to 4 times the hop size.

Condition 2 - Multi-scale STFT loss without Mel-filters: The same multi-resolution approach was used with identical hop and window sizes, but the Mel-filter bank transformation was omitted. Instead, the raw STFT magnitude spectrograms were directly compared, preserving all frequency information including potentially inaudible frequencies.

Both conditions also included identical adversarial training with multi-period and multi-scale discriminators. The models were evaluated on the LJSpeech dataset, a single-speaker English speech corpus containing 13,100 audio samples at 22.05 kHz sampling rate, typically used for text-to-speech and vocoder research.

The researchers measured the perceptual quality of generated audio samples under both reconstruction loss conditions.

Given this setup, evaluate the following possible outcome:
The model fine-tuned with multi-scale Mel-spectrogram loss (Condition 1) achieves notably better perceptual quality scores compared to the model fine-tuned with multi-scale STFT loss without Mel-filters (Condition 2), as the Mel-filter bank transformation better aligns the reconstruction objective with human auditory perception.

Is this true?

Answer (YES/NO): YES